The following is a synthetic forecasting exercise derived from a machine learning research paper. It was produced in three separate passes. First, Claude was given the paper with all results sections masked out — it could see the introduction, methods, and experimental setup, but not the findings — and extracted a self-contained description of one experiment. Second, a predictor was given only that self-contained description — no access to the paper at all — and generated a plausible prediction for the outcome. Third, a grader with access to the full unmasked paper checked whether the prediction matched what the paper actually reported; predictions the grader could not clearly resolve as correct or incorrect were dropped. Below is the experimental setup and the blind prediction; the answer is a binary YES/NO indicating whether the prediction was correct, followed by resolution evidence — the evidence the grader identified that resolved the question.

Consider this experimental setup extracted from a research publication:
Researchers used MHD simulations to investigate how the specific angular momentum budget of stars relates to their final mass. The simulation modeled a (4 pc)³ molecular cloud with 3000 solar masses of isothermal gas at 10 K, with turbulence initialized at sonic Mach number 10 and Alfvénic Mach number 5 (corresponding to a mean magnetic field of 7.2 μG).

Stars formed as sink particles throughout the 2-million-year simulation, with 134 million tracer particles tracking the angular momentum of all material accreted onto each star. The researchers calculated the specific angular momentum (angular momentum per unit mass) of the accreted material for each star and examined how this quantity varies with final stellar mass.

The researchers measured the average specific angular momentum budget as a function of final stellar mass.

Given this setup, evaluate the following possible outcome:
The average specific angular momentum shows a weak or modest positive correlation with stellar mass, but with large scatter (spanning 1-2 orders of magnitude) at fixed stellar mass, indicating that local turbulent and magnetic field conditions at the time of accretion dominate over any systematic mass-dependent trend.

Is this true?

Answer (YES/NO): NO